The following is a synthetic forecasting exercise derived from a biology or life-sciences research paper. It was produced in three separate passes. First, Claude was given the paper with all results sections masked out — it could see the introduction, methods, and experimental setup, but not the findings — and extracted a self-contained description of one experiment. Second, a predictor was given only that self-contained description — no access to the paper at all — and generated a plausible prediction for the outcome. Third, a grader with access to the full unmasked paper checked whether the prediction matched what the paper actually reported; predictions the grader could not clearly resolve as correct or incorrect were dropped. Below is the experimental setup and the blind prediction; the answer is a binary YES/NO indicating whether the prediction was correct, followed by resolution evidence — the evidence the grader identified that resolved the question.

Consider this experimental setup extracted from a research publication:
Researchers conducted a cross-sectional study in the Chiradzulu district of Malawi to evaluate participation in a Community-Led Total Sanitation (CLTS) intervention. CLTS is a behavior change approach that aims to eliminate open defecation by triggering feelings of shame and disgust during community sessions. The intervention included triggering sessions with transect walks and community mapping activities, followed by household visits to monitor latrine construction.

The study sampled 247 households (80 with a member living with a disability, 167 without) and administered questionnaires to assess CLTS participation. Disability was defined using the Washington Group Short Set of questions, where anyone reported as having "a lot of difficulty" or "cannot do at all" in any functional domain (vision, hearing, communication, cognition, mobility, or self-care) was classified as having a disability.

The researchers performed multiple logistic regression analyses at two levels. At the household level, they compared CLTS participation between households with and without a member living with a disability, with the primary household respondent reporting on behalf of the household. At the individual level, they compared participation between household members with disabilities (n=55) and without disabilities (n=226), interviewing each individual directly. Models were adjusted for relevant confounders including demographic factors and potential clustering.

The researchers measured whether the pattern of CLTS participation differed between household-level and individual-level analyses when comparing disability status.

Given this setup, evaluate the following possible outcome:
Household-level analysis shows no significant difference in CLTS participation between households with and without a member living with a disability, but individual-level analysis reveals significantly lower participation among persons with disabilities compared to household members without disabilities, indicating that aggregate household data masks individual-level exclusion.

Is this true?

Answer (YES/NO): YES